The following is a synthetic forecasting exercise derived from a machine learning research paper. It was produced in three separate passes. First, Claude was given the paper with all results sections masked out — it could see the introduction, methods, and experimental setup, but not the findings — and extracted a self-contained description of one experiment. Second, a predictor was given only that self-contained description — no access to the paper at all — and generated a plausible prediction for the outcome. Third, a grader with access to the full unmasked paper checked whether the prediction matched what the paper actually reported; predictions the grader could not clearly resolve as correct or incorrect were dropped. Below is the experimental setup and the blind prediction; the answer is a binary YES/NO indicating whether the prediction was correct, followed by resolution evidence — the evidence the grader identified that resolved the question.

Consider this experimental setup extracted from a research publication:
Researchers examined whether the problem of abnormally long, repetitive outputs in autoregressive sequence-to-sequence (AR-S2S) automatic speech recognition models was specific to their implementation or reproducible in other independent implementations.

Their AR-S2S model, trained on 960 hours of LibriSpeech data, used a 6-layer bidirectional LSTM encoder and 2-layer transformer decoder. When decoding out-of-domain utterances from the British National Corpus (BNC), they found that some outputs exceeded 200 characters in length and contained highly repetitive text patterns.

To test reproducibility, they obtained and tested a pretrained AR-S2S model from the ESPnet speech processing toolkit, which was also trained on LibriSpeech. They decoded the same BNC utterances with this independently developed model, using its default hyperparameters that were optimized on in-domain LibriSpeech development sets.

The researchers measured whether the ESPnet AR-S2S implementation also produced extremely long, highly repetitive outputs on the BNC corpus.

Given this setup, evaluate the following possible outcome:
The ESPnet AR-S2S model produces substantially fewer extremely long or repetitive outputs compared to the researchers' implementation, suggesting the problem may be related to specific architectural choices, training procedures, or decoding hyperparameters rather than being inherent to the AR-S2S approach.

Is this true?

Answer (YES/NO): NO